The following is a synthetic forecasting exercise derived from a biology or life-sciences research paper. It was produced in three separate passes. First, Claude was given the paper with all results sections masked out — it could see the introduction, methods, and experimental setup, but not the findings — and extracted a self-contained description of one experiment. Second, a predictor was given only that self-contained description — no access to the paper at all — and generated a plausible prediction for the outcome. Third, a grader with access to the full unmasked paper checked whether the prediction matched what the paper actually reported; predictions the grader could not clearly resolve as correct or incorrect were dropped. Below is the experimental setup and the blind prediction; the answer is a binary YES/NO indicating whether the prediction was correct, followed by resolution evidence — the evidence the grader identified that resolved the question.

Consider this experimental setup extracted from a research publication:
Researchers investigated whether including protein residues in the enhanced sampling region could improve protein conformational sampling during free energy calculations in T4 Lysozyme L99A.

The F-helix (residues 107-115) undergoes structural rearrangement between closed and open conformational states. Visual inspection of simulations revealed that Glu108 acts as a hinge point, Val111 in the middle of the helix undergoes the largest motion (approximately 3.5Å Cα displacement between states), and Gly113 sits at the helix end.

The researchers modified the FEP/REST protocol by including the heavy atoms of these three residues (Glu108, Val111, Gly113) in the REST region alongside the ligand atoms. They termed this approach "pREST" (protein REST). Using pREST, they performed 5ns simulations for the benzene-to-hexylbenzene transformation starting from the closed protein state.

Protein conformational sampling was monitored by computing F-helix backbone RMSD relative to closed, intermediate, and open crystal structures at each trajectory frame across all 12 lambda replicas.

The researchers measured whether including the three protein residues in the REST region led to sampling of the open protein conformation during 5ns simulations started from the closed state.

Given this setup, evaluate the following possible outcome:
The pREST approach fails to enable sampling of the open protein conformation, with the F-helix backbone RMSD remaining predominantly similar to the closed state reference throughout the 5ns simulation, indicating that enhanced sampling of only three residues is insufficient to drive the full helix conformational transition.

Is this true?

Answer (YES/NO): NO